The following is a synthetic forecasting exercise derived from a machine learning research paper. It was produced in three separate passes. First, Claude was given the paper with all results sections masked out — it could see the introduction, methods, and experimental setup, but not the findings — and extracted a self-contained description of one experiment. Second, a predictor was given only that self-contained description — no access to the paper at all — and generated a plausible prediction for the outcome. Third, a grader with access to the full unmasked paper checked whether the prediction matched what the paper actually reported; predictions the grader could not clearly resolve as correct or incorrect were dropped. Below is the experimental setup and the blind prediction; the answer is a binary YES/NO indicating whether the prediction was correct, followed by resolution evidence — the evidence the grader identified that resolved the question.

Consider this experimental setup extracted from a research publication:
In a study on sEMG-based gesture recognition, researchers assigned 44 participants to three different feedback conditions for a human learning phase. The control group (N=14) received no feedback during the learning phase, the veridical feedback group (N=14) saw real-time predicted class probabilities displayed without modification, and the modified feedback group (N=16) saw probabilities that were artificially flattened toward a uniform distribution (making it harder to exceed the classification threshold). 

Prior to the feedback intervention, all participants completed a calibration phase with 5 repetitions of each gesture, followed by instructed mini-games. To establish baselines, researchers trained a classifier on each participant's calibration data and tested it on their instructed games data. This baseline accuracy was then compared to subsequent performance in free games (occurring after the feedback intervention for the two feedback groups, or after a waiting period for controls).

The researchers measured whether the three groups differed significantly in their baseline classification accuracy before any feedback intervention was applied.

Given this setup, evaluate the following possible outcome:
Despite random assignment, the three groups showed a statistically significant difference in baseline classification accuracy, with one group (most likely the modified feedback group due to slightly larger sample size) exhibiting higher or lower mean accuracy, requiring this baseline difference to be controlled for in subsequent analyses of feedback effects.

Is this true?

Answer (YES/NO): NO